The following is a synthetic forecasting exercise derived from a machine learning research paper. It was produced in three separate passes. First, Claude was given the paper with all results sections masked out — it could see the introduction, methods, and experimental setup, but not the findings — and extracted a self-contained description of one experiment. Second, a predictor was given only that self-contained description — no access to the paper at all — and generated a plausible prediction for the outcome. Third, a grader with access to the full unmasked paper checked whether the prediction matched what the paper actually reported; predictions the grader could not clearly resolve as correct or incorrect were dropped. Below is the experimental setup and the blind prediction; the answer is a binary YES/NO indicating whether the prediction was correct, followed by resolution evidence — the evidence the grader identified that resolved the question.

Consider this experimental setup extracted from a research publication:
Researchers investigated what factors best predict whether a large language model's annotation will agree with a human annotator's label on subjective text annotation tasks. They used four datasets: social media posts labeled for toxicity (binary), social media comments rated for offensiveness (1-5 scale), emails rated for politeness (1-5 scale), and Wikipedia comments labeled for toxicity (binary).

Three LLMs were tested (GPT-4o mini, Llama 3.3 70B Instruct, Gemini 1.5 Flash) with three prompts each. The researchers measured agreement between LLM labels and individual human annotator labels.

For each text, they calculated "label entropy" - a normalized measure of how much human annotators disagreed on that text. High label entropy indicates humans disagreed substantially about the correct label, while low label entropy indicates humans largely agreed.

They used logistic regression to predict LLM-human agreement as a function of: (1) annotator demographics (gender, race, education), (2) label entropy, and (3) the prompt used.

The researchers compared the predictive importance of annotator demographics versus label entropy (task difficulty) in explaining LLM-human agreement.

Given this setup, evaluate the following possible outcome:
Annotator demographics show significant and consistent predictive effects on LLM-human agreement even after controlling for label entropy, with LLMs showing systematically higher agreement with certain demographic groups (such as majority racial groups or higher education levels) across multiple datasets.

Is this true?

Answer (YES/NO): NO